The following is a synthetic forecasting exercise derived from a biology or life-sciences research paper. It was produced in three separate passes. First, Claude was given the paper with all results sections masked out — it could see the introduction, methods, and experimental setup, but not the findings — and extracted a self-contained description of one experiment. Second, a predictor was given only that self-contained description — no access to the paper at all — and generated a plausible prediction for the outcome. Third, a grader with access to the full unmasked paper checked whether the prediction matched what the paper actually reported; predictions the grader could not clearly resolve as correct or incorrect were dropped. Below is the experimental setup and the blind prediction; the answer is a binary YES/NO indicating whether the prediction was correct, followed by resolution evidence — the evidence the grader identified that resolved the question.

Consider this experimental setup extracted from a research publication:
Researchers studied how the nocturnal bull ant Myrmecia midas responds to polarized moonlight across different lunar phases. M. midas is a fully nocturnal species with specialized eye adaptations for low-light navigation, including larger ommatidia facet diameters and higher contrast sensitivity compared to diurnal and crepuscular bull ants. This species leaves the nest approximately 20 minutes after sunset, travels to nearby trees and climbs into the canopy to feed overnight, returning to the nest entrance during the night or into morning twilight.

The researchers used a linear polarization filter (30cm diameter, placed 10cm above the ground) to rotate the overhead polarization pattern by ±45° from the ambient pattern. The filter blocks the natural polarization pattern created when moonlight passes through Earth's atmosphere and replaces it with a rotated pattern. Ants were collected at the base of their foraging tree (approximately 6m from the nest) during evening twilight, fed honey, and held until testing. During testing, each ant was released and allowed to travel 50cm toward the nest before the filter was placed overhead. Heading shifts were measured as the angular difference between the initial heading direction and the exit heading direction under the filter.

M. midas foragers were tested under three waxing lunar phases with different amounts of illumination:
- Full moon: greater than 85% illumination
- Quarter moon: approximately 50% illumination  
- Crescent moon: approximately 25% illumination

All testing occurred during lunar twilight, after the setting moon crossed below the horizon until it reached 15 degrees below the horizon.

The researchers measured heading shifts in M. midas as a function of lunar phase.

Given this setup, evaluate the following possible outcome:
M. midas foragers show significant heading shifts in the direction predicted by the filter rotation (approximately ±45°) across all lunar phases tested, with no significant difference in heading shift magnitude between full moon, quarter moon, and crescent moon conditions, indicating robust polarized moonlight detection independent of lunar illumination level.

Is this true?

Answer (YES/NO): NO